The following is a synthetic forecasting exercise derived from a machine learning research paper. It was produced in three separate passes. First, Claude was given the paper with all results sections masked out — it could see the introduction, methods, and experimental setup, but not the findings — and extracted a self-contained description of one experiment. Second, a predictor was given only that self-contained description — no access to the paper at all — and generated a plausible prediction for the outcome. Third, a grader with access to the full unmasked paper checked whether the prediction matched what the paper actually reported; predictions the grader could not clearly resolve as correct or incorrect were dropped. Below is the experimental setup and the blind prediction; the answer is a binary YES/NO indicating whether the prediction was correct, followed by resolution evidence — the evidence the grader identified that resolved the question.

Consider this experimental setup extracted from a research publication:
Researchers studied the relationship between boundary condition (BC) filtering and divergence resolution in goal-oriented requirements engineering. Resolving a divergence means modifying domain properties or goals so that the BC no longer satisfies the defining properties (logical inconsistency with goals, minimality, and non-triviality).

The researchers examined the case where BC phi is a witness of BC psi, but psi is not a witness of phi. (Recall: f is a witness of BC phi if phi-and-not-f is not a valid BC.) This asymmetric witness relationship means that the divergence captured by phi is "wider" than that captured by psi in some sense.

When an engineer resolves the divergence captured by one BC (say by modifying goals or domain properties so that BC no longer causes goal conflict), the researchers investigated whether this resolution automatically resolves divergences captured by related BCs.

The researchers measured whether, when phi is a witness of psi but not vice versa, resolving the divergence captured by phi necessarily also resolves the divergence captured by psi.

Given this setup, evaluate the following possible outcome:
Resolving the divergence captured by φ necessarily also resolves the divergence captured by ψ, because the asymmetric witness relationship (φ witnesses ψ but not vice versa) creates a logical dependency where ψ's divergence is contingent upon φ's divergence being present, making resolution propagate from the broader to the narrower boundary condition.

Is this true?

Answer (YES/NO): YES